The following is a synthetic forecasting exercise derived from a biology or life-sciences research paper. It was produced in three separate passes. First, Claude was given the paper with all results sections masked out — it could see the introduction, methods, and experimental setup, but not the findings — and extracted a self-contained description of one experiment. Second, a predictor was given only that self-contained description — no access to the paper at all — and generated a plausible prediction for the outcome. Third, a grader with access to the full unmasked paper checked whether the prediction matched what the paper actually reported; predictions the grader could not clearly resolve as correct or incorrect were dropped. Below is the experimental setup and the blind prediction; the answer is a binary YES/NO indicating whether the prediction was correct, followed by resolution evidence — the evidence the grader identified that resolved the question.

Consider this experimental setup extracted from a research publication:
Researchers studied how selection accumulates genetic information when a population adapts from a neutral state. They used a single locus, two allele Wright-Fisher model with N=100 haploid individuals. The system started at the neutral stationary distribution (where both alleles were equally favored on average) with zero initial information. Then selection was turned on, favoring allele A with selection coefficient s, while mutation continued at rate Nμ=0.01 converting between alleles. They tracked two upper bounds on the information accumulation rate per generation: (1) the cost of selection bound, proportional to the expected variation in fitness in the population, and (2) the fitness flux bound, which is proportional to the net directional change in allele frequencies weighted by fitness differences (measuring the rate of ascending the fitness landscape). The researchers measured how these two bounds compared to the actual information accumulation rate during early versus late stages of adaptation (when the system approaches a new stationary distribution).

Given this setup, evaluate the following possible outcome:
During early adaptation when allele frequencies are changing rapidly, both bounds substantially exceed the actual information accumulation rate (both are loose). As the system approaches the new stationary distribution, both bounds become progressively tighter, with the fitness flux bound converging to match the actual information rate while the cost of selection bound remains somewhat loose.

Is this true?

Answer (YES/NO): NO